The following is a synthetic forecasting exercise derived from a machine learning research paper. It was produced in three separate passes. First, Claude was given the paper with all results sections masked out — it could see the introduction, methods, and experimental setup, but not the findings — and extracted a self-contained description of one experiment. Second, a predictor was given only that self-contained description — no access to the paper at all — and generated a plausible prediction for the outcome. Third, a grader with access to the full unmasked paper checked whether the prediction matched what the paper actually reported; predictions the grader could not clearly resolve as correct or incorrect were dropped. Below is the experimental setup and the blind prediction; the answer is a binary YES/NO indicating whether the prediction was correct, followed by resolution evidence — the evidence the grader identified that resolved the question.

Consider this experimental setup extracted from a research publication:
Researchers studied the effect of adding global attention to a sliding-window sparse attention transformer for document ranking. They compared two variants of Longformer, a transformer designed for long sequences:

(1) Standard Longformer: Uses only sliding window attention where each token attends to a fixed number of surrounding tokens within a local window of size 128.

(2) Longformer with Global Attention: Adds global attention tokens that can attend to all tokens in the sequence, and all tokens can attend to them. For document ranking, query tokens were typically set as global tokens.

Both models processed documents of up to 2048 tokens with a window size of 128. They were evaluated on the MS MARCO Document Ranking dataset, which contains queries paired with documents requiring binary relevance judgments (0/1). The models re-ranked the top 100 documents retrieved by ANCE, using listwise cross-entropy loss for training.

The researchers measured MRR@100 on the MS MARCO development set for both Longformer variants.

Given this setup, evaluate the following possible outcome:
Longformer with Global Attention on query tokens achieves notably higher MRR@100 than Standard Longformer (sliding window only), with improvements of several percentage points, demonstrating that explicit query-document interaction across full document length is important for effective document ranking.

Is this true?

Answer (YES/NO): NO